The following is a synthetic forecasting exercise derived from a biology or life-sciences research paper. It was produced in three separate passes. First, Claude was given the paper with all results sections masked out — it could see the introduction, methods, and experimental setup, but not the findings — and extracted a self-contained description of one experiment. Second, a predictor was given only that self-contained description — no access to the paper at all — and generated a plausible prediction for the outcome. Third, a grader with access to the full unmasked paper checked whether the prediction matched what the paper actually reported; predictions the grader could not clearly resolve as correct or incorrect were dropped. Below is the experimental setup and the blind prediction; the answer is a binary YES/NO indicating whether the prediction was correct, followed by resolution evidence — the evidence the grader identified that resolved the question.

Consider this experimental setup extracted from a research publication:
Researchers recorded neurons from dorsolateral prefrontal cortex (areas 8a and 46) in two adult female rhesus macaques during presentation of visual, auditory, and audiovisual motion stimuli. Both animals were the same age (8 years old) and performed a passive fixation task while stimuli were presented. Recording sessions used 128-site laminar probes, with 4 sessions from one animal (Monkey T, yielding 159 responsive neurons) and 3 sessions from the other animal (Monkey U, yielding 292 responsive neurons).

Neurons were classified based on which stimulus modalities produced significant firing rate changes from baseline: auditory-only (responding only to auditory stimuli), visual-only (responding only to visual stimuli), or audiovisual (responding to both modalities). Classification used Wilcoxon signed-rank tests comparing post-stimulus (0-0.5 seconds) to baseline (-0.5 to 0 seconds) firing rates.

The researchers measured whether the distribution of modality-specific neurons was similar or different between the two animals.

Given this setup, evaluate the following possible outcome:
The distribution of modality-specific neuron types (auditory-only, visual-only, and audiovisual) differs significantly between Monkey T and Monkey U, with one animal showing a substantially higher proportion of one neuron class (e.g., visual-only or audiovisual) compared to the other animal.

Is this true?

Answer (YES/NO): NO